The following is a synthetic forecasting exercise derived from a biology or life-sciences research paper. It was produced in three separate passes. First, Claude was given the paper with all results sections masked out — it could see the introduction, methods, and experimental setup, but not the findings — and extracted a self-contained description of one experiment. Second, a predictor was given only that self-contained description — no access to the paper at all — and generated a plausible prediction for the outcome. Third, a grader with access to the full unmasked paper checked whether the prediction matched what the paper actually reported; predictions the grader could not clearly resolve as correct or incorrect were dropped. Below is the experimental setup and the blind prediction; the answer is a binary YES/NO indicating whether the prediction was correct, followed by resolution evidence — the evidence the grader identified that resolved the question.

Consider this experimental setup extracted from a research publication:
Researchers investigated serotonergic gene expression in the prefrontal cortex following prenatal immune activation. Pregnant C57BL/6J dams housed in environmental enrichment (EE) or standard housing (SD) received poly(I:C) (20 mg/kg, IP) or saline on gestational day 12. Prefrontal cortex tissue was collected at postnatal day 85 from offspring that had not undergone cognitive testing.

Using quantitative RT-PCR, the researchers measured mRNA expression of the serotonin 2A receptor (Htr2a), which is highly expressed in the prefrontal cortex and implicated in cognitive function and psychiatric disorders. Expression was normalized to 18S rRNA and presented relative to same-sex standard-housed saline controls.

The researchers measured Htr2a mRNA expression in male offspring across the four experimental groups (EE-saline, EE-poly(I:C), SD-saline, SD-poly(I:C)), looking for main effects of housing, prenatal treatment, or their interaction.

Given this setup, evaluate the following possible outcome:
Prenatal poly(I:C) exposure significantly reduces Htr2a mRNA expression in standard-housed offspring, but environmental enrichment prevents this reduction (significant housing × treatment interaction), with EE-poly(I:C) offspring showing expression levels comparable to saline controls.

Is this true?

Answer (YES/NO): NO